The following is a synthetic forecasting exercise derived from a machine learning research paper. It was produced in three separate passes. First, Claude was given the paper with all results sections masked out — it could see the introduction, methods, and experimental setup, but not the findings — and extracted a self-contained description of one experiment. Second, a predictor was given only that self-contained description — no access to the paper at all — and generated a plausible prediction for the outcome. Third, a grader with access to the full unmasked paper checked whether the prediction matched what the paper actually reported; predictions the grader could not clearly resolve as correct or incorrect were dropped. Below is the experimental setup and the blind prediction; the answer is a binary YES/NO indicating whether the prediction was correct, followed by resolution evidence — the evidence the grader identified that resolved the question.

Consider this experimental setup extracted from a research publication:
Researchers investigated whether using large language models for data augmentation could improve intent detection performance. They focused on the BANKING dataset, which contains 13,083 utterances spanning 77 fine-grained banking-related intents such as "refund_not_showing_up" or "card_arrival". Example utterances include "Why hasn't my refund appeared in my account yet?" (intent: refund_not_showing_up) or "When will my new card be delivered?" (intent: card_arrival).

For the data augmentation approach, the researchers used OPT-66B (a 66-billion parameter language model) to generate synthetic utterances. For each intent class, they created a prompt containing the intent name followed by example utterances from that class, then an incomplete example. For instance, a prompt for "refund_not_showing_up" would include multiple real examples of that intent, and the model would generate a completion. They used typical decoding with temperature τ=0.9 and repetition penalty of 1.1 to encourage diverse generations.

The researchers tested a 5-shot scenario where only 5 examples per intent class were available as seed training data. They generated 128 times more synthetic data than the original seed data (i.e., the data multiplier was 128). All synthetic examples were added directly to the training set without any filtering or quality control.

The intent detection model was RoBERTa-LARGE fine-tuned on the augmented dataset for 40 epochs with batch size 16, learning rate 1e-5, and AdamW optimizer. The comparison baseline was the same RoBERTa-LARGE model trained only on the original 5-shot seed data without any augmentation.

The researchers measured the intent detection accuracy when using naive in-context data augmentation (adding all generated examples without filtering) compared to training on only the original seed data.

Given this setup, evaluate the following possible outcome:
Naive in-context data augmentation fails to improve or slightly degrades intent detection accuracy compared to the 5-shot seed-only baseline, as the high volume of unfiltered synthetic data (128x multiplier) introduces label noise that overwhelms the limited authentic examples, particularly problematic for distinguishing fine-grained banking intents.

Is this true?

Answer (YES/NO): YES